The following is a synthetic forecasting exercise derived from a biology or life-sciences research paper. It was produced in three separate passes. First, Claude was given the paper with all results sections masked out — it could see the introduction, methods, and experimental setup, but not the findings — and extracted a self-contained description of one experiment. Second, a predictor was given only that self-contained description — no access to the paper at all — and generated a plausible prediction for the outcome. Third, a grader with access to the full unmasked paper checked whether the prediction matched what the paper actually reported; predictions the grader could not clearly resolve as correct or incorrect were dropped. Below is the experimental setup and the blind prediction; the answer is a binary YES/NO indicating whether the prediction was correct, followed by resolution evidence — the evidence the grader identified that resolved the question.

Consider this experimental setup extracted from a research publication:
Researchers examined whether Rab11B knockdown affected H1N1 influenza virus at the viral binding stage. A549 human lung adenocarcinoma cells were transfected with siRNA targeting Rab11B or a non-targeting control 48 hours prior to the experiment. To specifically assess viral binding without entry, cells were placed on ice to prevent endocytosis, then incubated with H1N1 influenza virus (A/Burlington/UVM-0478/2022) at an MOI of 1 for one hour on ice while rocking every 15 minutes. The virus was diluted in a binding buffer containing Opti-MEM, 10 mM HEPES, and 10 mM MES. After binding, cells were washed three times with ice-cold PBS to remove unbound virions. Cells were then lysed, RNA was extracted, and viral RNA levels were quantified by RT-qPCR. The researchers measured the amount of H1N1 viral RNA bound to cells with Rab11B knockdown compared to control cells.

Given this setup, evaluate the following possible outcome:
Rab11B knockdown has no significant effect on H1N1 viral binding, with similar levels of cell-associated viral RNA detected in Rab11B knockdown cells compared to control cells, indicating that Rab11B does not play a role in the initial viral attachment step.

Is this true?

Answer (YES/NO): YES